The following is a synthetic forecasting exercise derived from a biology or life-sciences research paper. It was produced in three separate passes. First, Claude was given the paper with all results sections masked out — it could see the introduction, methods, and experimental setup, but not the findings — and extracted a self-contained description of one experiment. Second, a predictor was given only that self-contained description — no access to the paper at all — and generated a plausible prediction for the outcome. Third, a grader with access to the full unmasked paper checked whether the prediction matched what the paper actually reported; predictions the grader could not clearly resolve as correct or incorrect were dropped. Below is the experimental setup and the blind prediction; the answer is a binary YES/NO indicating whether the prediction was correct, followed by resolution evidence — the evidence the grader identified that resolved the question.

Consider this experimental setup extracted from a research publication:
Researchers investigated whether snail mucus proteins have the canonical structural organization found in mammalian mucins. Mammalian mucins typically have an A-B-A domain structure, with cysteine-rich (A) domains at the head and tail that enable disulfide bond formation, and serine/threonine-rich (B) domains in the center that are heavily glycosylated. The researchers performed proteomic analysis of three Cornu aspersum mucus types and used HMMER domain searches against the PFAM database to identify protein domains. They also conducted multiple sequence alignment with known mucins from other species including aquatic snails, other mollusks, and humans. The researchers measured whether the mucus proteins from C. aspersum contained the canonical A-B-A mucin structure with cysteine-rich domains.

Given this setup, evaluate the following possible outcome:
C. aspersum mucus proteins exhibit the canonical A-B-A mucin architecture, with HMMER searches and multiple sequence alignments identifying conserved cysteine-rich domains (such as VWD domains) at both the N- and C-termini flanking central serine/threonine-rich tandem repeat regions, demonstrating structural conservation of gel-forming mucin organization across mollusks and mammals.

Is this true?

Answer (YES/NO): NO